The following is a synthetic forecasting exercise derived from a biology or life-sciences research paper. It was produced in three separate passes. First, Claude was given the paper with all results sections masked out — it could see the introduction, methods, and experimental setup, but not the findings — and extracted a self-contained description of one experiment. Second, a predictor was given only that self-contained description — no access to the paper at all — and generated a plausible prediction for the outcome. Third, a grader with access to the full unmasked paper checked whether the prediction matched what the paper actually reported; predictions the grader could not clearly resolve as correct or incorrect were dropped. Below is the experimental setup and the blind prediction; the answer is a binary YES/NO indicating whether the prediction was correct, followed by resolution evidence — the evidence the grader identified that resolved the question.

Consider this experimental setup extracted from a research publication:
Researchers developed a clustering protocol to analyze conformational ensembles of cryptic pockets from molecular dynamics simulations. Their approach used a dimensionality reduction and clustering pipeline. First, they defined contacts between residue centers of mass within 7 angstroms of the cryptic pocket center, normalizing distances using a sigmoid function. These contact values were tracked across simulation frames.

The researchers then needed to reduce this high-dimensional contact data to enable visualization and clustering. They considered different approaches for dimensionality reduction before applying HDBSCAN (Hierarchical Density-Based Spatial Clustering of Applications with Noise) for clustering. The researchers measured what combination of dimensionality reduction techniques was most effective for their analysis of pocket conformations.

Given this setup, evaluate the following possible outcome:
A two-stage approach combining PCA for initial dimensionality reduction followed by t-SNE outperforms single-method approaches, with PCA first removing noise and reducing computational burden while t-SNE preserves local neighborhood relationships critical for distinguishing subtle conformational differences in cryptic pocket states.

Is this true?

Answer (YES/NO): NO